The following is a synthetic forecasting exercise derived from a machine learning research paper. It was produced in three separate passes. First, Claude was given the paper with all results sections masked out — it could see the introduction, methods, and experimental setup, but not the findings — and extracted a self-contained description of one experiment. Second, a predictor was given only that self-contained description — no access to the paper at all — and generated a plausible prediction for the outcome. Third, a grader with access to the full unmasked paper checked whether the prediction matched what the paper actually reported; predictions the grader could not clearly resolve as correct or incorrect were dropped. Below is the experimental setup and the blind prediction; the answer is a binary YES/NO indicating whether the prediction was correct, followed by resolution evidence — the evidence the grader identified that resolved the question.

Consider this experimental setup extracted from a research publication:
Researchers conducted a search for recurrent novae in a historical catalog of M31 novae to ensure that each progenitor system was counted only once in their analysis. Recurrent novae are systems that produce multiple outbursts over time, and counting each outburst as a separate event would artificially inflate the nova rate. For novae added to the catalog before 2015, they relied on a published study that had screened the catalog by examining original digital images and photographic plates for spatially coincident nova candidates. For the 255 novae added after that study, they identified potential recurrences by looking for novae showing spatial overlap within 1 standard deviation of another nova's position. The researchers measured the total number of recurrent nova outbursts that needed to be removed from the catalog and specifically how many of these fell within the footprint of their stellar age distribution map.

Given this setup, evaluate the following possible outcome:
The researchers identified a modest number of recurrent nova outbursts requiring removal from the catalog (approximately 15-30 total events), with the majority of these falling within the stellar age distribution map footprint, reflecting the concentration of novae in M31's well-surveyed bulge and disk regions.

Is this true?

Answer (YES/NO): NO